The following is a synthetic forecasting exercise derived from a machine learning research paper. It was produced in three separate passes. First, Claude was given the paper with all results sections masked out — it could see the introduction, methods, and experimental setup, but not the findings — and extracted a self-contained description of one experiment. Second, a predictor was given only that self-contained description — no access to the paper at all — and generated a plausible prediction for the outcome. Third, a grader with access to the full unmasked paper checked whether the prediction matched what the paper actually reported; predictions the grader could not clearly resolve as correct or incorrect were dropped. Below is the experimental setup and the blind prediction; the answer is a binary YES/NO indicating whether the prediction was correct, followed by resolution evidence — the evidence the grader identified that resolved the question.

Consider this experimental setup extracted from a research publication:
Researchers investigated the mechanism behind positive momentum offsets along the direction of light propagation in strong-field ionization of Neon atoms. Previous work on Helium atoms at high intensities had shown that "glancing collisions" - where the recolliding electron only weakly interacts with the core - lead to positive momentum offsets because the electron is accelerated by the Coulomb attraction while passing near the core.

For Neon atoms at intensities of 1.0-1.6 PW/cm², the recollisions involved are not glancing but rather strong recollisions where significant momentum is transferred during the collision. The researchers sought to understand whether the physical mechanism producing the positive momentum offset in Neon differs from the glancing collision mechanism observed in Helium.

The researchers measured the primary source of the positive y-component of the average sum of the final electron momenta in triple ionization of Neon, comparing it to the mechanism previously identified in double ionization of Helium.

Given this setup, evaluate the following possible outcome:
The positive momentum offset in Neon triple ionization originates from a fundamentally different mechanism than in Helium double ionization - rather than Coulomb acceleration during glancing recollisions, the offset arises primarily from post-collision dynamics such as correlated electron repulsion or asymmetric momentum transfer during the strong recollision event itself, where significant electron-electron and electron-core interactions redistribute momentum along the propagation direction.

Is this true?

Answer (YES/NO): NO